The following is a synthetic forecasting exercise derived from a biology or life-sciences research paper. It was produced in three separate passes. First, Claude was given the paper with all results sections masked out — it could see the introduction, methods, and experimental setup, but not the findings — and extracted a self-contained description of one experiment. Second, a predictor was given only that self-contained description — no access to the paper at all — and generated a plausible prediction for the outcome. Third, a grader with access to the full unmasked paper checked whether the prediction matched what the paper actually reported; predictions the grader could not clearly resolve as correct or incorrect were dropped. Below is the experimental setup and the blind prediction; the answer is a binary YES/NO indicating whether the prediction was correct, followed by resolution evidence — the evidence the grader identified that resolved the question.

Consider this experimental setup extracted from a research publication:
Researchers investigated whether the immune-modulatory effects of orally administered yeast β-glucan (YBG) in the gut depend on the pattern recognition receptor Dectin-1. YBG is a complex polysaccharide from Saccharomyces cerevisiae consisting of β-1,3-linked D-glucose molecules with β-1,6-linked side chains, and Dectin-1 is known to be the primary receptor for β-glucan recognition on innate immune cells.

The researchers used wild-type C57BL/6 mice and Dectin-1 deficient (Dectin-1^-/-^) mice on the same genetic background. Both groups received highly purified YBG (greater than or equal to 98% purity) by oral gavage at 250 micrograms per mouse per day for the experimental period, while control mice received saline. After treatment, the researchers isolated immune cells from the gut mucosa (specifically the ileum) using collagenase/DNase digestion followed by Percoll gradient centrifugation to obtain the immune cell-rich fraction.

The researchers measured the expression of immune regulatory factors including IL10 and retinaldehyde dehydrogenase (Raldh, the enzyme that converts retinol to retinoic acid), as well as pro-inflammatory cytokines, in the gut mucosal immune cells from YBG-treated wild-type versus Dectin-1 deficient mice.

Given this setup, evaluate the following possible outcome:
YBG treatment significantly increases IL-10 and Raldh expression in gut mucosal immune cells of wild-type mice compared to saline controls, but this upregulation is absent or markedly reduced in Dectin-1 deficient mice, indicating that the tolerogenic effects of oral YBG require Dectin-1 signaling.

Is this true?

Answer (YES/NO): YES